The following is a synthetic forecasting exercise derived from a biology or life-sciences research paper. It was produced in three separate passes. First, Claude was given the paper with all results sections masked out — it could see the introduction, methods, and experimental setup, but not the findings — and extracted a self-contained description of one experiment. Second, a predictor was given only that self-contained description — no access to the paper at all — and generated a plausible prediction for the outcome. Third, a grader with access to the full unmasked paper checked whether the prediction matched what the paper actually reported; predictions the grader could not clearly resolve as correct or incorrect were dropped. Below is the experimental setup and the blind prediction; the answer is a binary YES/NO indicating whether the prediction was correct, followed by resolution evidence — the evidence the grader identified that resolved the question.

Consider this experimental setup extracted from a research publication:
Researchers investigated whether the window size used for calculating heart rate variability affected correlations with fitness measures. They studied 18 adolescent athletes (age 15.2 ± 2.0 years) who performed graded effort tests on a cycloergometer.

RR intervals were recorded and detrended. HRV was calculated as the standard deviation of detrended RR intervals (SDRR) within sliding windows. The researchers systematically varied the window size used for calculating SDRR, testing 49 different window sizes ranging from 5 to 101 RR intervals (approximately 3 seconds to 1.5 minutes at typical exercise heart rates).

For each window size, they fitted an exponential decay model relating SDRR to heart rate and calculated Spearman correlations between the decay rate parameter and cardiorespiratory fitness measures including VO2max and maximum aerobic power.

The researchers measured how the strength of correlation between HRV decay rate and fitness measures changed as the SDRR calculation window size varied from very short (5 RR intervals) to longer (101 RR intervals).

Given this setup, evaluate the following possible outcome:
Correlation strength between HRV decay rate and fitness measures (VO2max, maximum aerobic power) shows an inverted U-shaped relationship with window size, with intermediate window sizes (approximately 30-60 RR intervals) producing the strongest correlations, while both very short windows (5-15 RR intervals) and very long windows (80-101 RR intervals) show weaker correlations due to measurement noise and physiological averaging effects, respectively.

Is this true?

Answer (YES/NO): NO